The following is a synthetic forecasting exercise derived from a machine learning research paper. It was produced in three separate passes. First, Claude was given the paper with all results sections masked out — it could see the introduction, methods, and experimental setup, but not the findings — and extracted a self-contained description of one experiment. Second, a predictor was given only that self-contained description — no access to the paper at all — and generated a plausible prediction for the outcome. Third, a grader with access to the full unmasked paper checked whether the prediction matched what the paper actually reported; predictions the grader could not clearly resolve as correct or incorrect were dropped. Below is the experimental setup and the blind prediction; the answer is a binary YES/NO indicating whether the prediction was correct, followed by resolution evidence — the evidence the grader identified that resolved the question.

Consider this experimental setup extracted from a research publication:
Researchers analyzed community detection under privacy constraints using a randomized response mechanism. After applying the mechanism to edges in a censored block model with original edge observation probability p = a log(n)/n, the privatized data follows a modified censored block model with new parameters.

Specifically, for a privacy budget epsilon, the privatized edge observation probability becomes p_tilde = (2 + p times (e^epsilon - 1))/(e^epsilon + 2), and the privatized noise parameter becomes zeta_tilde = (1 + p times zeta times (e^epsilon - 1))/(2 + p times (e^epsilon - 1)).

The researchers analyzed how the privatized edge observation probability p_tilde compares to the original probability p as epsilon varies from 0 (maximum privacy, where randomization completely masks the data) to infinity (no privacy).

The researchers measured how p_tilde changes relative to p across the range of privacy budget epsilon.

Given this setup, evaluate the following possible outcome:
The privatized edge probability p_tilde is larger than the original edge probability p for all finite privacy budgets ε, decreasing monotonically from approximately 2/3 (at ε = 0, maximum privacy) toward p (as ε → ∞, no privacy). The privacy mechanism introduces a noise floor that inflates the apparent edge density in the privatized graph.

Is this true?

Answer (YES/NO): YES